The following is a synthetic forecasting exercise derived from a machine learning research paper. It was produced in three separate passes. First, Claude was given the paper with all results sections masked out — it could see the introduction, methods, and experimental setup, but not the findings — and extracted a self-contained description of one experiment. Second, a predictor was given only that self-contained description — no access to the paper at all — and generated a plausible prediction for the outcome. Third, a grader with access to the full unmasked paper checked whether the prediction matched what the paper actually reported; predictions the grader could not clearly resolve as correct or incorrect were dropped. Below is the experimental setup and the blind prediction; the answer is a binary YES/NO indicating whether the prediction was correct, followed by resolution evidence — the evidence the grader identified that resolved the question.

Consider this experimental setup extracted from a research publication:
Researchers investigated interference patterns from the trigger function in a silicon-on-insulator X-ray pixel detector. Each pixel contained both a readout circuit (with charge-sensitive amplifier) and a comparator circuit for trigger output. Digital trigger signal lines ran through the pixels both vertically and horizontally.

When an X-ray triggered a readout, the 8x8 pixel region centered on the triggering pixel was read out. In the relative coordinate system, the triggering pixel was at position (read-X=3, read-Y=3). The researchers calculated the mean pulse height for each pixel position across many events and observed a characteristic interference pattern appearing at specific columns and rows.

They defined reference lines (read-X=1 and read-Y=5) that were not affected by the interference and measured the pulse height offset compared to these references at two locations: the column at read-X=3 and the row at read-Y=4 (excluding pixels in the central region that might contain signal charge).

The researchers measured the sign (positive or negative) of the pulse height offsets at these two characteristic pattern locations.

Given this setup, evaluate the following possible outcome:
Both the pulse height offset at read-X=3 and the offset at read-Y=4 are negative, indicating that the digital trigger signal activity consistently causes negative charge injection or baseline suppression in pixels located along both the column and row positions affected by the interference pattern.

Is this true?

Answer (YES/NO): NO